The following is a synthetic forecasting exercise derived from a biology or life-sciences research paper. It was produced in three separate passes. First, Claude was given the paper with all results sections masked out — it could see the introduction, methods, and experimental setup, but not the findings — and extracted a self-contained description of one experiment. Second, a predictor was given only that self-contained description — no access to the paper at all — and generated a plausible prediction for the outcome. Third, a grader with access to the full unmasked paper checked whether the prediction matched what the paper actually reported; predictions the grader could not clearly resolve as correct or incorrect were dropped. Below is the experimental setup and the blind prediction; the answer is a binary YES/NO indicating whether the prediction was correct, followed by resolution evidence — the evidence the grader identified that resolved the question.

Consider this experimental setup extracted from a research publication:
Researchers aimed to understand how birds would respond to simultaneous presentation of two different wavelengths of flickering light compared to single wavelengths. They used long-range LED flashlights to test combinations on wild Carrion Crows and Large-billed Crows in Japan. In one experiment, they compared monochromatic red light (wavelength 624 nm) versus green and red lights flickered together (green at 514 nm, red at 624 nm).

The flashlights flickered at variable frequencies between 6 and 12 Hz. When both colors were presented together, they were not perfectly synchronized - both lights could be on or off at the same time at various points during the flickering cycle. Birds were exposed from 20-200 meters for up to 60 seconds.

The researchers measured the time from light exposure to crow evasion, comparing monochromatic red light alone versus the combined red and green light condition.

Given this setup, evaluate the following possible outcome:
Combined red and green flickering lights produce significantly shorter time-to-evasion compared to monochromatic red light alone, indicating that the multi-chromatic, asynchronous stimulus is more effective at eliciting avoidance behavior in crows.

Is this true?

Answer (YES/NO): NO